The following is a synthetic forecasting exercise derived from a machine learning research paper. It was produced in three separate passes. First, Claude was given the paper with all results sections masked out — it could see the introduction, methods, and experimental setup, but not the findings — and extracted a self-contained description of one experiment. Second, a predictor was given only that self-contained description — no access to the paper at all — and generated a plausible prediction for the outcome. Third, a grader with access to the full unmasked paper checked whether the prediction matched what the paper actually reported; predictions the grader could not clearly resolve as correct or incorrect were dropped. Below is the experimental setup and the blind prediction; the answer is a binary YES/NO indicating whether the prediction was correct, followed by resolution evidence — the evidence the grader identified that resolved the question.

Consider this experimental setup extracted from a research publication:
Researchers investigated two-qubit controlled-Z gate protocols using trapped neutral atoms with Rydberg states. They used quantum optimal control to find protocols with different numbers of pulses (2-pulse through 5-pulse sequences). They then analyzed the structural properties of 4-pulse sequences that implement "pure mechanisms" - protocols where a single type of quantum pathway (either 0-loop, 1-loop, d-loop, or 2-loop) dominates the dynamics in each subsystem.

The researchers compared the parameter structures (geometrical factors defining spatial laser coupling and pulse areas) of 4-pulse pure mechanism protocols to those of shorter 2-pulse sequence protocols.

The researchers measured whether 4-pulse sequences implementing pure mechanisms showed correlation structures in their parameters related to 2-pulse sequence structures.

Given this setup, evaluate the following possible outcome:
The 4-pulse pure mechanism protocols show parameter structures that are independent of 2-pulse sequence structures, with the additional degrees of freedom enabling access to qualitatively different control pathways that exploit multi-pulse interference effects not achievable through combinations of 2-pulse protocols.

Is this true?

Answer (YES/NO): NO